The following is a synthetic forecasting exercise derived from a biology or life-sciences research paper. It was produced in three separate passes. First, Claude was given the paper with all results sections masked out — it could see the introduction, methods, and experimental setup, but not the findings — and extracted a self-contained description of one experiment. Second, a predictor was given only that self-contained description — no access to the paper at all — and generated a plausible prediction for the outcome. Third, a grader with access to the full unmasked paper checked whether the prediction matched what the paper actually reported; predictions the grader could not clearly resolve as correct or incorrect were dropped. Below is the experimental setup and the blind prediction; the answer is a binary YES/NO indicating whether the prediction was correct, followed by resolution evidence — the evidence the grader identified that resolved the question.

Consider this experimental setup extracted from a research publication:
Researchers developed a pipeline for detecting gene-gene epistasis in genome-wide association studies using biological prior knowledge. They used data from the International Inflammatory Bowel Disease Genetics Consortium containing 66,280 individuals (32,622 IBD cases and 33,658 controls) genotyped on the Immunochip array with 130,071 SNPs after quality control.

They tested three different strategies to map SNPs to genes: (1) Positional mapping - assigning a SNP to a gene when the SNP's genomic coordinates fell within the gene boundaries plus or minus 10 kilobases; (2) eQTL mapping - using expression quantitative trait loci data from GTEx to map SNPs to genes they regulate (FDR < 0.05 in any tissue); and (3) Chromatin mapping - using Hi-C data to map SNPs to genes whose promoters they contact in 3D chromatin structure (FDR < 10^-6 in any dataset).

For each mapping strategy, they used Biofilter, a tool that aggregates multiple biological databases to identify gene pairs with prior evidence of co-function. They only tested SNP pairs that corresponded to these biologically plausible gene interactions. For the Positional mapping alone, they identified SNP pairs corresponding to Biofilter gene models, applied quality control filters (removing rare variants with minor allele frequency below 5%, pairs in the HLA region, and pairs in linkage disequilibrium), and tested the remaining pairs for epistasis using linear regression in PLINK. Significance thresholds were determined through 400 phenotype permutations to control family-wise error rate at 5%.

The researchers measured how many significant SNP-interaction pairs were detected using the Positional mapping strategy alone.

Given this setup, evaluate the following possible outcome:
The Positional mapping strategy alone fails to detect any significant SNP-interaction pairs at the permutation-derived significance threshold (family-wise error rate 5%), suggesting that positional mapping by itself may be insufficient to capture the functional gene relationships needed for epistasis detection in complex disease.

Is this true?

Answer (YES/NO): YES